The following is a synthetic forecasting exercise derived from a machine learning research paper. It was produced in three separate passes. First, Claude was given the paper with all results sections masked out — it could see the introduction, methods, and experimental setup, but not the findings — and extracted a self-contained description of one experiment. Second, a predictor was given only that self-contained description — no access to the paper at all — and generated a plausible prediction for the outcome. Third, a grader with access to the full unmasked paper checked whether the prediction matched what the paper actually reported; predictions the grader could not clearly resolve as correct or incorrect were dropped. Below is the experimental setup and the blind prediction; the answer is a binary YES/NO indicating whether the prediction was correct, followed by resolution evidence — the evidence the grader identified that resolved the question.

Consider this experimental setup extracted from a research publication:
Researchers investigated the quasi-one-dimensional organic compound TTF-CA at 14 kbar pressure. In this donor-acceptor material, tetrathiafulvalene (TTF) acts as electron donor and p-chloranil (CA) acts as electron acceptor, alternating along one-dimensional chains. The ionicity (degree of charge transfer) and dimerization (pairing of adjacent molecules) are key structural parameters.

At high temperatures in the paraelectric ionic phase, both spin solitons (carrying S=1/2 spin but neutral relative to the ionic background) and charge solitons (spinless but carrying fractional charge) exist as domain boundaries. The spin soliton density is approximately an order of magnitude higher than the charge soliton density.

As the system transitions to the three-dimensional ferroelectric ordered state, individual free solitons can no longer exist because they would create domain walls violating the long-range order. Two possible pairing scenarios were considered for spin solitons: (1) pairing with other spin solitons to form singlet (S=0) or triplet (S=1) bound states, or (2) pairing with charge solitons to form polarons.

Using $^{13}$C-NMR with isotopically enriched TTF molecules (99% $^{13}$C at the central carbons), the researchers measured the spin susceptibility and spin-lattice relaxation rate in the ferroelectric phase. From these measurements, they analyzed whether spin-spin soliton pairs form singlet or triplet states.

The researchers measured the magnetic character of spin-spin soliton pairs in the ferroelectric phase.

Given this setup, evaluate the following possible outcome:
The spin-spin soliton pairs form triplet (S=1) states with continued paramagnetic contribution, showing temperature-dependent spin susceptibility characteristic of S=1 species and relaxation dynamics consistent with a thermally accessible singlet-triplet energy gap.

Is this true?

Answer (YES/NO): NO